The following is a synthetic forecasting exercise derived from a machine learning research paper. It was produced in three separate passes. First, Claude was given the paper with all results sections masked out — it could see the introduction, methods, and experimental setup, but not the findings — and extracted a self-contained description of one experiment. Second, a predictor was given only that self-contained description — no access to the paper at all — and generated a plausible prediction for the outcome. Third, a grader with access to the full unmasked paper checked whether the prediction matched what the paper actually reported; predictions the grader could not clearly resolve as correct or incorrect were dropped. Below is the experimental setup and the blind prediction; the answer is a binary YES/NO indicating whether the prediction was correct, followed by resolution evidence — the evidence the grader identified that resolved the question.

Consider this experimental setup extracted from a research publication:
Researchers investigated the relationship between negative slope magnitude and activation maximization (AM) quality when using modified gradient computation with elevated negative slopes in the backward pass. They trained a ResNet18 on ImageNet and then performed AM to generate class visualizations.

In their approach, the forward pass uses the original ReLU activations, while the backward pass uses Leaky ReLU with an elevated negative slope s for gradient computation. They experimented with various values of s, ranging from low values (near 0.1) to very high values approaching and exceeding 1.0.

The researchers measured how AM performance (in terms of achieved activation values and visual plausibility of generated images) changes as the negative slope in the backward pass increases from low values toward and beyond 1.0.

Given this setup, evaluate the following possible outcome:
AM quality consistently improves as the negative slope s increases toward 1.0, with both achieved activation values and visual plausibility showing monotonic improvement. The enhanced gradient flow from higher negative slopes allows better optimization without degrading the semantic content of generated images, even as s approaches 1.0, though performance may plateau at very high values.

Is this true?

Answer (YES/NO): NO